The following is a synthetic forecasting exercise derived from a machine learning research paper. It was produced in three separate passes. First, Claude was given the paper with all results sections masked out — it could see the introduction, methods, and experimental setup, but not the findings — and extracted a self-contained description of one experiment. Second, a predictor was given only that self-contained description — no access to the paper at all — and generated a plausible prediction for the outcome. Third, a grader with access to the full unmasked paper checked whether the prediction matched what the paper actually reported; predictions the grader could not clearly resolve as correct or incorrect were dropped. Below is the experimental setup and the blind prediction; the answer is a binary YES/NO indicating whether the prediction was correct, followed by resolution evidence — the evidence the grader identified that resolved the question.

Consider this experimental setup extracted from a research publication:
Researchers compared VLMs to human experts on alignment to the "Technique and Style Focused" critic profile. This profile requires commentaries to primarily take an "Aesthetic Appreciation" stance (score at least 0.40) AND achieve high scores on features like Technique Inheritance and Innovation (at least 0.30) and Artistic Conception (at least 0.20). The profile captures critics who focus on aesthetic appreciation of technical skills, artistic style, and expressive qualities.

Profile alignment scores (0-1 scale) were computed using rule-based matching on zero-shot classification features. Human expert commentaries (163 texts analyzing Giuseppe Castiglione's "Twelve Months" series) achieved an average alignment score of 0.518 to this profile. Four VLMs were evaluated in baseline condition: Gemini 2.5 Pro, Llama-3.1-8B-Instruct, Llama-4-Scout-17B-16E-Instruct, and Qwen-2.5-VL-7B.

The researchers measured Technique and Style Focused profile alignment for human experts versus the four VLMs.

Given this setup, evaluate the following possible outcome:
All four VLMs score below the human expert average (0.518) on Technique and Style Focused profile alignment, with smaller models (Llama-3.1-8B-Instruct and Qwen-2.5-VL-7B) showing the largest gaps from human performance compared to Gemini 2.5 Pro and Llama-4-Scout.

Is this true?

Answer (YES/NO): NO